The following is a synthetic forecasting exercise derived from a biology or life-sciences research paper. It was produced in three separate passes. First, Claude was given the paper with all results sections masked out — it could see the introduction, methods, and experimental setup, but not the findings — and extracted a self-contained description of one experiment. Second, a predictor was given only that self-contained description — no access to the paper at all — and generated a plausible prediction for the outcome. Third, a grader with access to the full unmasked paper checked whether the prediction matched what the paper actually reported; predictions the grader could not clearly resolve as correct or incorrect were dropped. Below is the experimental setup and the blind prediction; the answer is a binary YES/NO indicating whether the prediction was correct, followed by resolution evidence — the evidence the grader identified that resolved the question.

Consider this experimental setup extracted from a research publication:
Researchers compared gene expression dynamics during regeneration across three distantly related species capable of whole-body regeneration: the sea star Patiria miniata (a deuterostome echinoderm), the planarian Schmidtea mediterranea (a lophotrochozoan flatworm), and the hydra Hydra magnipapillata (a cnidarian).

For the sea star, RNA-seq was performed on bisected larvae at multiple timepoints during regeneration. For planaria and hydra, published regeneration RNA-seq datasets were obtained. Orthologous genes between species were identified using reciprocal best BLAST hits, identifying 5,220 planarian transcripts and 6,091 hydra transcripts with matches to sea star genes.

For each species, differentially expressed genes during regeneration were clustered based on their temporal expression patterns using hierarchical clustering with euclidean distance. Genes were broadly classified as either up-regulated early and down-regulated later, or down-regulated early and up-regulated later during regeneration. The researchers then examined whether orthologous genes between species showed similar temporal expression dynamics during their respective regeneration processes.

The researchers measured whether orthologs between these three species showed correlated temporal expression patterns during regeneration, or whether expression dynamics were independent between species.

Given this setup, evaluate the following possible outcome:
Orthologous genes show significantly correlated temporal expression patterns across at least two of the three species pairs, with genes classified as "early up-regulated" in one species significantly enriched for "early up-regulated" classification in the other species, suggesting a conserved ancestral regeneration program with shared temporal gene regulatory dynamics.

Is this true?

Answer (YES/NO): YES